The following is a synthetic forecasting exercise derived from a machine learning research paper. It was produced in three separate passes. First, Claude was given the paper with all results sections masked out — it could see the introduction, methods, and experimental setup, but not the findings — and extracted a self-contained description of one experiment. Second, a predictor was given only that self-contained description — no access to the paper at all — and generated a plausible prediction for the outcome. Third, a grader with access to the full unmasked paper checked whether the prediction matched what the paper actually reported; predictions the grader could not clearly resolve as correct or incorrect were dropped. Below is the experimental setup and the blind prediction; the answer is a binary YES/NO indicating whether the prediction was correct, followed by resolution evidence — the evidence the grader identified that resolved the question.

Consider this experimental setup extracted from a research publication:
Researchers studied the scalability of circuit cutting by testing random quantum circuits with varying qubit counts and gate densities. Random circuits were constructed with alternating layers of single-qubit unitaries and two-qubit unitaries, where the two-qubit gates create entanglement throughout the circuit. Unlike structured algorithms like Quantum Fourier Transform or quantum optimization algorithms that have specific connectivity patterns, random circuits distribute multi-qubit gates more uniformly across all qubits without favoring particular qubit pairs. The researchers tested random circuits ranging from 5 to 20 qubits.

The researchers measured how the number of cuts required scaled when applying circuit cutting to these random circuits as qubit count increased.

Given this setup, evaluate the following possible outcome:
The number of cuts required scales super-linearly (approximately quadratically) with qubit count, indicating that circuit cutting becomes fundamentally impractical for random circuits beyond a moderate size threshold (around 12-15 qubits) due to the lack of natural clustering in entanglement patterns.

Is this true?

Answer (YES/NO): NO